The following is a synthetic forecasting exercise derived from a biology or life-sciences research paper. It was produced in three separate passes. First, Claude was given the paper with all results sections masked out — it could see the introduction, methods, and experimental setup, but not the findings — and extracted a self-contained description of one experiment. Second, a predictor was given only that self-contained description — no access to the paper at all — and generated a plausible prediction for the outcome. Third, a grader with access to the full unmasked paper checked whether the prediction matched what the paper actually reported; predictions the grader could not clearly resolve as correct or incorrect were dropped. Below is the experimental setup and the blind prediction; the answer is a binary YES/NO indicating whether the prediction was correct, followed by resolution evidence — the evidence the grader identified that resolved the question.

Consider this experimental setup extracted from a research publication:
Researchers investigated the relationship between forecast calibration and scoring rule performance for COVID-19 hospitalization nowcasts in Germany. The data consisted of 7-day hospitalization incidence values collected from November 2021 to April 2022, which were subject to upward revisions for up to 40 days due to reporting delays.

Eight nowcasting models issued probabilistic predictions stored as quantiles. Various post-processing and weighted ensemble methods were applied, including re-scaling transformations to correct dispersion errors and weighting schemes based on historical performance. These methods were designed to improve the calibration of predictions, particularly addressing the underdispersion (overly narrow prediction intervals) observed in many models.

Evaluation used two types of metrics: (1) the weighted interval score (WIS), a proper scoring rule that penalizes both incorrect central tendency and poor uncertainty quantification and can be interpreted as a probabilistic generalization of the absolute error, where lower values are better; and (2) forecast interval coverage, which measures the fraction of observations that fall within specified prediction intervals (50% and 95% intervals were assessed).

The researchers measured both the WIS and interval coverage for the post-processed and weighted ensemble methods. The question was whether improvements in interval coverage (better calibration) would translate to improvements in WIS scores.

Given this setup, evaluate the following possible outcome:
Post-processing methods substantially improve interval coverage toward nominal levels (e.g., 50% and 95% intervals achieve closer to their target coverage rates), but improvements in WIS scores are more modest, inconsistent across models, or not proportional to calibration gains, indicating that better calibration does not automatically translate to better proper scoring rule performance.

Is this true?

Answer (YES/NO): YES